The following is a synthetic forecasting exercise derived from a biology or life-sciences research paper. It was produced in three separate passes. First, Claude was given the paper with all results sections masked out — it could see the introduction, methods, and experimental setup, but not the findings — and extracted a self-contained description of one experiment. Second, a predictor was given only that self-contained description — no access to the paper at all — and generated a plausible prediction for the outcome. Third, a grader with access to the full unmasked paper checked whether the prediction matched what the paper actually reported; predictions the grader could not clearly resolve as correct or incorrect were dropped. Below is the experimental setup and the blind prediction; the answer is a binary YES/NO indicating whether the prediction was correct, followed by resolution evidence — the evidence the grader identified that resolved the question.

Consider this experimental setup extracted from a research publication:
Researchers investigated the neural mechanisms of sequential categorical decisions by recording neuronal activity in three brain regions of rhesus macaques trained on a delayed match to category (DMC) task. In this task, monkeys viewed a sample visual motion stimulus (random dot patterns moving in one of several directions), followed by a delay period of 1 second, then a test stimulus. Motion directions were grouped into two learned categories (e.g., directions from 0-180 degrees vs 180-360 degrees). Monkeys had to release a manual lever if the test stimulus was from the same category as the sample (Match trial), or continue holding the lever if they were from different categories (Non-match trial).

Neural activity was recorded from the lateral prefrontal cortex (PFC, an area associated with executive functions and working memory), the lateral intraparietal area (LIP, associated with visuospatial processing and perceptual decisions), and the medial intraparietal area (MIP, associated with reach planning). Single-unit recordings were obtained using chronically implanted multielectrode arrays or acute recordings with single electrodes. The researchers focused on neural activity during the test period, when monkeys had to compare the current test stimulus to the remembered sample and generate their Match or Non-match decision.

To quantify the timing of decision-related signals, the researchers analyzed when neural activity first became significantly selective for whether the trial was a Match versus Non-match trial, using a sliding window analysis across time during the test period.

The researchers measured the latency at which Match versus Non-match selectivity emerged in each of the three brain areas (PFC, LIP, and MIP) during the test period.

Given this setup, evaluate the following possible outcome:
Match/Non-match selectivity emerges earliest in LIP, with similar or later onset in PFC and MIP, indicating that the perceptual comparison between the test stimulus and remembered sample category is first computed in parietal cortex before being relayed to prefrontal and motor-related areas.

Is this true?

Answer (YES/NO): NO